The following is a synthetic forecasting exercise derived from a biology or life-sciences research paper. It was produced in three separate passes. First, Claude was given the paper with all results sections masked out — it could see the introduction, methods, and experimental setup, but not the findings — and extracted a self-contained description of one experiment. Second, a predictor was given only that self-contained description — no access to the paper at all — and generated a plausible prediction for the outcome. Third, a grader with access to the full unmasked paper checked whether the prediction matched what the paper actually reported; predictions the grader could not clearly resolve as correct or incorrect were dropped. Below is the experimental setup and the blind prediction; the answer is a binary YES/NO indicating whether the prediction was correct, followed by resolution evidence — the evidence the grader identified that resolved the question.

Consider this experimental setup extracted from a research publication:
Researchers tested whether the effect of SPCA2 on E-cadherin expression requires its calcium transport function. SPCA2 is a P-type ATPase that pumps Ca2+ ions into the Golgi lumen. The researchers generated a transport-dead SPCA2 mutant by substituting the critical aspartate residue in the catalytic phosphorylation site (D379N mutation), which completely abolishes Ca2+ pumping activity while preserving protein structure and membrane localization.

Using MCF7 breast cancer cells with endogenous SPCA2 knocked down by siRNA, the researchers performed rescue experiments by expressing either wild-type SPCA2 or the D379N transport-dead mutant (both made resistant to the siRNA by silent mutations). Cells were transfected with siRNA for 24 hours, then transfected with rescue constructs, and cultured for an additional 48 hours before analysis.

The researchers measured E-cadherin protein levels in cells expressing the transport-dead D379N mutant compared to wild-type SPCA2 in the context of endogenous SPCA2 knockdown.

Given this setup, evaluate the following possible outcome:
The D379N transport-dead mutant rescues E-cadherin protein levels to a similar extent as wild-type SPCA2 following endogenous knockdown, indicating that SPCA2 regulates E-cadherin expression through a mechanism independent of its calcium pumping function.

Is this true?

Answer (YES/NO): YES